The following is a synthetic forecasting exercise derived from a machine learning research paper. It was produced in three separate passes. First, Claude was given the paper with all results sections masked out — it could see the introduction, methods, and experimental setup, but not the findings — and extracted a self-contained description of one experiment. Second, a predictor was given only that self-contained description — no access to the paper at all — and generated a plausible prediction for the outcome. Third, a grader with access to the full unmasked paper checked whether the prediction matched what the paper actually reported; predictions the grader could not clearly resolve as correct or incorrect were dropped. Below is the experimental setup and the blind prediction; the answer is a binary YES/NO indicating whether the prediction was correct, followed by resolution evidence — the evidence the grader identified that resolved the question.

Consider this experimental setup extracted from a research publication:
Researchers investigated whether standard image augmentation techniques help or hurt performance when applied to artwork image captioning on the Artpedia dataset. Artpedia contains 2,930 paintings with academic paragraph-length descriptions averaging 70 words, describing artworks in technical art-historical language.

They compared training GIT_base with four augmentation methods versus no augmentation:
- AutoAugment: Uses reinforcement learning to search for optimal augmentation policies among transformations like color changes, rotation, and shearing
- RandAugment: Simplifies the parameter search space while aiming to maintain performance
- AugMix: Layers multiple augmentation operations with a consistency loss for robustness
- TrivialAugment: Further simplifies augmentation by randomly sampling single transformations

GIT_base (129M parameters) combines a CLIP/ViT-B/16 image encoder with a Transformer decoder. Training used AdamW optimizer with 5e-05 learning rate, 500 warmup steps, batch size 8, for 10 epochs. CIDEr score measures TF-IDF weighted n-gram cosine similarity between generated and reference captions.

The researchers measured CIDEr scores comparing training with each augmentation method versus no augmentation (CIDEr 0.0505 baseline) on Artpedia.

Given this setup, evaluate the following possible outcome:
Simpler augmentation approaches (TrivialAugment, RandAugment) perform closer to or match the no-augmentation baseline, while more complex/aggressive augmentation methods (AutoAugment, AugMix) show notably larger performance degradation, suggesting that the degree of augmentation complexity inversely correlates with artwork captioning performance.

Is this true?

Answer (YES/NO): NO